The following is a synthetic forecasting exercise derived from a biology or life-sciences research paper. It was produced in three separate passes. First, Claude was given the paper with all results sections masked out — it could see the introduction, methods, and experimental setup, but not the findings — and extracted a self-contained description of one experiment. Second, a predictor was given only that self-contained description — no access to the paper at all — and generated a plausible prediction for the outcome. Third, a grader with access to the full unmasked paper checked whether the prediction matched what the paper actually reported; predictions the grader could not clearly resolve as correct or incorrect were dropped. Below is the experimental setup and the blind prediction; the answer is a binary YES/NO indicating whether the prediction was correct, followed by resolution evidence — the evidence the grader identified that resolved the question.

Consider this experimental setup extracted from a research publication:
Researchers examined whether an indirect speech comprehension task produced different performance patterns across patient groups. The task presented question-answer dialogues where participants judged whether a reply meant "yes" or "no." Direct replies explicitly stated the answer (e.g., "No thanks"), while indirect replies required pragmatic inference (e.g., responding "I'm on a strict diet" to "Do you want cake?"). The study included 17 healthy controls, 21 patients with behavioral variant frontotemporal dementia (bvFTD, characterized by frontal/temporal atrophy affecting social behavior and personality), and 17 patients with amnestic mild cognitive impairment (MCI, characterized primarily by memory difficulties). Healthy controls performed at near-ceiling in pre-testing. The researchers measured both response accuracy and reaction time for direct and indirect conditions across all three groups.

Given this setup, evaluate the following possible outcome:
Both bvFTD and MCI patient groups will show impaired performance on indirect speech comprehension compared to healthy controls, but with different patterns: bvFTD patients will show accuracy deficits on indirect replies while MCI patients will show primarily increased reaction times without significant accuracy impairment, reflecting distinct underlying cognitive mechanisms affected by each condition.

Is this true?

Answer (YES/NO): NO